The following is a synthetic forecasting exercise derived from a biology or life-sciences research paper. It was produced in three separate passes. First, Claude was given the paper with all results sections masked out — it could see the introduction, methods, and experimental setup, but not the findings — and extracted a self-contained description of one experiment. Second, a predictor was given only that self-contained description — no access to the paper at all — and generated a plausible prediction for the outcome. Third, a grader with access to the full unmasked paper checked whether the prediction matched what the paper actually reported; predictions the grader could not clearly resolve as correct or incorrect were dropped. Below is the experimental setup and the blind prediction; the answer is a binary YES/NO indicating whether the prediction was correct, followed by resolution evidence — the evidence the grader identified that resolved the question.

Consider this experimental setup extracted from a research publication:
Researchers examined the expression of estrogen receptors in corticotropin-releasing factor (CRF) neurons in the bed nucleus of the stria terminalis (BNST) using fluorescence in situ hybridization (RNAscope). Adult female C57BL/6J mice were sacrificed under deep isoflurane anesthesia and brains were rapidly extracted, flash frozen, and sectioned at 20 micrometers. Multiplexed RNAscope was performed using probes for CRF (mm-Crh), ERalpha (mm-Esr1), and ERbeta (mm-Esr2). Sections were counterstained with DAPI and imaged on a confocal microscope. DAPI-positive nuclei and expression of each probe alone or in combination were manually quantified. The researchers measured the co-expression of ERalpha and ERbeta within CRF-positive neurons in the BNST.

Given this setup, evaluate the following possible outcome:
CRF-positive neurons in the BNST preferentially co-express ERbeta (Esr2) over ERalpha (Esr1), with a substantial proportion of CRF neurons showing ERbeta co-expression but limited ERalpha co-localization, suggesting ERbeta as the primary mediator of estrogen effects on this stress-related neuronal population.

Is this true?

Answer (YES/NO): NO